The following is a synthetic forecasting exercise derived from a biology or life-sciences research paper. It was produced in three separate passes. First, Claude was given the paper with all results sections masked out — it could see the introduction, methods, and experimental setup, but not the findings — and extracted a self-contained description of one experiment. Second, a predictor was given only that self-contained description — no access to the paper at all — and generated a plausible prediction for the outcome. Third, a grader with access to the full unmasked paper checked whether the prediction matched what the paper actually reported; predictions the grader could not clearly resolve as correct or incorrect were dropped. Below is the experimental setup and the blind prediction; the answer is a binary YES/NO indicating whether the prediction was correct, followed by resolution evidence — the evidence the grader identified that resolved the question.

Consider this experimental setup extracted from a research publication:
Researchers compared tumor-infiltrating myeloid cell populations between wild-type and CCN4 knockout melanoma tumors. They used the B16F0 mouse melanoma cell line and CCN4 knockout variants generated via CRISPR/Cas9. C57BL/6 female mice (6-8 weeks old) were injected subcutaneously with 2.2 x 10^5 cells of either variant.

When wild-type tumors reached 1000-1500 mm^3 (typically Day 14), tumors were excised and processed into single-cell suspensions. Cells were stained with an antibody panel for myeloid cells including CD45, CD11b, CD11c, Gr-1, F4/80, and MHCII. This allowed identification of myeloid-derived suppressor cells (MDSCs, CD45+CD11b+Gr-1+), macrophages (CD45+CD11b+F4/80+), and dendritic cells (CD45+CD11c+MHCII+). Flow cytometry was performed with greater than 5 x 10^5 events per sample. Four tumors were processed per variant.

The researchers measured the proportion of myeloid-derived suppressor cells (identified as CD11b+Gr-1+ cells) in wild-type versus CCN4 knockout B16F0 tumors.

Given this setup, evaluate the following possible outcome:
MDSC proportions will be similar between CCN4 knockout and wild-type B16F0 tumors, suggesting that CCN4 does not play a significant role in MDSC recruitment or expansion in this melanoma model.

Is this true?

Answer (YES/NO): NO